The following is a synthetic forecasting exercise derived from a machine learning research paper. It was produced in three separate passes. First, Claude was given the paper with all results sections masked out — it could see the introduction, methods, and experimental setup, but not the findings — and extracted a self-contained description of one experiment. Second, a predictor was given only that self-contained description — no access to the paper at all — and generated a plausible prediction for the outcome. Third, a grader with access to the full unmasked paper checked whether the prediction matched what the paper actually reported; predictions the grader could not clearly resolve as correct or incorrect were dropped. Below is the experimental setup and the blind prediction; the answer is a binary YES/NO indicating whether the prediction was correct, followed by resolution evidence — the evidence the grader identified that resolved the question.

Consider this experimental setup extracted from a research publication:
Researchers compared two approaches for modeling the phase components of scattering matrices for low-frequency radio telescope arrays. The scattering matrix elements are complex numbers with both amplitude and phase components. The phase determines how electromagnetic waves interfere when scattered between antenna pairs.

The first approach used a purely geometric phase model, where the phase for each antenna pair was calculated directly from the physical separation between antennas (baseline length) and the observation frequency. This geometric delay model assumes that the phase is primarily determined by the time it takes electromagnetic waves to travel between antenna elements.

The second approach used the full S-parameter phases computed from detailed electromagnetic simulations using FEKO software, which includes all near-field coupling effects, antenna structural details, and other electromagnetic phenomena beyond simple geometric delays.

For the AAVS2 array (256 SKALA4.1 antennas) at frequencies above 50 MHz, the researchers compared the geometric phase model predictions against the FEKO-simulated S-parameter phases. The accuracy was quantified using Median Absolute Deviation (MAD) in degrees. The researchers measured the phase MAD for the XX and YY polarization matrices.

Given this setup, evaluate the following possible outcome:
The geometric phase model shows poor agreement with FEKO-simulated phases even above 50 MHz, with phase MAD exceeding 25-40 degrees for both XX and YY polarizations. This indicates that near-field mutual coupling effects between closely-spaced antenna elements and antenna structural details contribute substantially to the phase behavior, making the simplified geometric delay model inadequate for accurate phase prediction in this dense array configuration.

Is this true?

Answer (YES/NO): NO